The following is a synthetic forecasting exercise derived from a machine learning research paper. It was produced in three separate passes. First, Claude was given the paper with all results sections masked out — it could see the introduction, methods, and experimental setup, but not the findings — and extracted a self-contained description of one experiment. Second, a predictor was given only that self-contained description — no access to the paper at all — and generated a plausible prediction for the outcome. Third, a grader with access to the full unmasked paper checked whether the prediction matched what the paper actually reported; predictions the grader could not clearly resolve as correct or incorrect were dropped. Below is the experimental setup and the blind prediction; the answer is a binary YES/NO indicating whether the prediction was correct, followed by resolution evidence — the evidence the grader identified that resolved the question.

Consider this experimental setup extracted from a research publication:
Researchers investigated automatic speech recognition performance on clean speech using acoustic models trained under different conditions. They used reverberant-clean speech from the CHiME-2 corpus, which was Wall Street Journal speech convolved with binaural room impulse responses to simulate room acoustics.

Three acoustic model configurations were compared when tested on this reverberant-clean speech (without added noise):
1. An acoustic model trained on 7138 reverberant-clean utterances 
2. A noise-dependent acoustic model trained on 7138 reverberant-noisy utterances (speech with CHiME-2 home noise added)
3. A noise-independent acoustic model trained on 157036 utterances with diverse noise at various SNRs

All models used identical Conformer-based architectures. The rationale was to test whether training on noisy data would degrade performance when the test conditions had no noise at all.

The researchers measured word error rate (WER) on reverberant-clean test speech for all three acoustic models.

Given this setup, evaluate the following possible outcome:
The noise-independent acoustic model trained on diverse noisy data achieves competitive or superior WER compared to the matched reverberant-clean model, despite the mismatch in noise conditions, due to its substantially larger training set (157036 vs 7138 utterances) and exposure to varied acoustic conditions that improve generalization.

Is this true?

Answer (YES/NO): NO